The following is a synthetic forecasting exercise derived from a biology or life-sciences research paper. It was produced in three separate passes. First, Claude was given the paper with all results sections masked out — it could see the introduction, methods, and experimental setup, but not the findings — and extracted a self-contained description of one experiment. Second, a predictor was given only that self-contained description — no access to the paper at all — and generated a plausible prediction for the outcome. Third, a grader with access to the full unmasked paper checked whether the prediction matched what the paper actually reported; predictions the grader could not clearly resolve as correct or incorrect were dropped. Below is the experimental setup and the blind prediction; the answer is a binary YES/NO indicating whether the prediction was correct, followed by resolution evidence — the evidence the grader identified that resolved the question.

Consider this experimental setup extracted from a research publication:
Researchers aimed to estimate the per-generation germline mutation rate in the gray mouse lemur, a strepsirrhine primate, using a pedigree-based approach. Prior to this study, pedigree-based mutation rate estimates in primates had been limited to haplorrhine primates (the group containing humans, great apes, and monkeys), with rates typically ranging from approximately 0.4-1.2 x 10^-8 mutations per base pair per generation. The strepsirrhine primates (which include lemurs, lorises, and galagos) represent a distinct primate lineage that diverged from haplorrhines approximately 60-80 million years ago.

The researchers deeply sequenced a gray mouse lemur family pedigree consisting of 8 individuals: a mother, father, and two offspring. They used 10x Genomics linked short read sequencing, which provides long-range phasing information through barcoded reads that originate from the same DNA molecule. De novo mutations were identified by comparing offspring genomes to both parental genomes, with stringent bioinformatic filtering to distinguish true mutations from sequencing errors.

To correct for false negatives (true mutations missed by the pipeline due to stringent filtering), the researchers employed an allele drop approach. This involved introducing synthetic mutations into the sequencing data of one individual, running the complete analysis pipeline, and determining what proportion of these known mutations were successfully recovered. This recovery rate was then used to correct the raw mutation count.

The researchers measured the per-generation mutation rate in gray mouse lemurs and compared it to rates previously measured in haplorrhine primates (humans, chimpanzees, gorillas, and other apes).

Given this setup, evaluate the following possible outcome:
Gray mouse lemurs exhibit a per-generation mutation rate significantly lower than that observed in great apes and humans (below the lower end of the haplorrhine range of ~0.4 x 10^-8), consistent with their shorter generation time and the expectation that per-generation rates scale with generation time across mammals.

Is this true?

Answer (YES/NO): NO